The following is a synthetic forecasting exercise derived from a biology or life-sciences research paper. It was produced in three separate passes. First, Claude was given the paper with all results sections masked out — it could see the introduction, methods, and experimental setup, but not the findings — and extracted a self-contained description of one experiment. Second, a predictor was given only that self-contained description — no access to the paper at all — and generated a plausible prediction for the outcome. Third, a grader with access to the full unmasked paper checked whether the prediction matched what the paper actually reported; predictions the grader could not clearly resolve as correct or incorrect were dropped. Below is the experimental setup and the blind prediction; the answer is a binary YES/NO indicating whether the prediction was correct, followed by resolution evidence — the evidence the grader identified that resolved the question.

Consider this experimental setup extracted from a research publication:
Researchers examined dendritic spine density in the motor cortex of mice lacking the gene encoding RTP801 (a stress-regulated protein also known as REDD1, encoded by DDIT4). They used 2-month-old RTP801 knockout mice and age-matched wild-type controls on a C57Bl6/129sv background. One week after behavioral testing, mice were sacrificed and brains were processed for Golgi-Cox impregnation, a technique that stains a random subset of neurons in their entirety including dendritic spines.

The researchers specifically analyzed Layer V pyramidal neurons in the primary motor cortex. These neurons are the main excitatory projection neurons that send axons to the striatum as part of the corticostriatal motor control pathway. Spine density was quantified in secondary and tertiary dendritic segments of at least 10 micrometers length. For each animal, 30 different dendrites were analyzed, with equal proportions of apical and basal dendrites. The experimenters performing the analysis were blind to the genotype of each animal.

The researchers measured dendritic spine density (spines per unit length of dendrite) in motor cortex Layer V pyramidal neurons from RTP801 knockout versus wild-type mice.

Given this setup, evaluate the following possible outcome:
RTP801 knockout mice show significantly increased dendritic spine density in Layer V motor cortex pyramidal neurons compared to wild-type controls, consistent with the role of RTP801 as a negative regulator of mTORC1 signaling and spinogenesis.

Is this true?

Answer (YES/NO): NO